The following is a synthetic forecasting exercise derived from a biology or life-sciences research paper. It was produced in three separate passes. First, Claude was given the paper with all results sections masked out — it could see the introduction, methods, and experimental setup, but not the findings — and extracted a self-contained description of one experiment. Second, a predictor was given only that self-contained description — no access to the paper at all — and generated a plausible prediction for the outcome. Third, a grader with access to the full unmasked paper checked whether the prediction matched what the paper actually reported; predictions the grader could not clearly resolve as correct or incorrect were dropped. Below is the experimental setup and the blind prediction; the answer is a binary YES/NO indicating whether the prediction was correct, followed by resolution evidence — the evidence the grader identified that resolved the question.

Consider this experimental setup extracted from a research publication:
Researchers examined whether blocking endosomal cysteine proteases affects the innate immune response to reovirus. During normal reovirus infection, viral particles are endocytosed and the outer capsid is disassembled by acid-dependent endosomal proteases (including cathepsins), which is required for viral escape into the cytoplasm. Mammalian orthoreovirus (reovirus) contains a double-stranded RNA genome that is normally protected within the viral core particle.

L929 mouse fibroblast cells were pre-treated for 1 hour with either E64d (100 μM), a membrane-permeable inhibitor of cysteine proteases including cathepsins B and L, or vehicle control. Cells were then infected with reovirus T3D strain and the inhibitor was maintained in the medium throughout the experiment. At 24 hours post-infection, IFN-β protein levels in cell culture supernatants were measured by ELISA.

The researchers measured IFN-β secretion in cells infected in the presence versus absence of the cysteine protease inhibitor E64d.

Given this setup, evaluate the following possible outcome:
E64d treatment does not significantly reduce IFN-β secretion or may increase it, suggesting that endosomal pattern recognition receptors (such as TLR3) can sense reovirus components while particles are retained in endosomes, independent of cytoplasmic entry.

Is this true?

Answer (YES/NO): NO